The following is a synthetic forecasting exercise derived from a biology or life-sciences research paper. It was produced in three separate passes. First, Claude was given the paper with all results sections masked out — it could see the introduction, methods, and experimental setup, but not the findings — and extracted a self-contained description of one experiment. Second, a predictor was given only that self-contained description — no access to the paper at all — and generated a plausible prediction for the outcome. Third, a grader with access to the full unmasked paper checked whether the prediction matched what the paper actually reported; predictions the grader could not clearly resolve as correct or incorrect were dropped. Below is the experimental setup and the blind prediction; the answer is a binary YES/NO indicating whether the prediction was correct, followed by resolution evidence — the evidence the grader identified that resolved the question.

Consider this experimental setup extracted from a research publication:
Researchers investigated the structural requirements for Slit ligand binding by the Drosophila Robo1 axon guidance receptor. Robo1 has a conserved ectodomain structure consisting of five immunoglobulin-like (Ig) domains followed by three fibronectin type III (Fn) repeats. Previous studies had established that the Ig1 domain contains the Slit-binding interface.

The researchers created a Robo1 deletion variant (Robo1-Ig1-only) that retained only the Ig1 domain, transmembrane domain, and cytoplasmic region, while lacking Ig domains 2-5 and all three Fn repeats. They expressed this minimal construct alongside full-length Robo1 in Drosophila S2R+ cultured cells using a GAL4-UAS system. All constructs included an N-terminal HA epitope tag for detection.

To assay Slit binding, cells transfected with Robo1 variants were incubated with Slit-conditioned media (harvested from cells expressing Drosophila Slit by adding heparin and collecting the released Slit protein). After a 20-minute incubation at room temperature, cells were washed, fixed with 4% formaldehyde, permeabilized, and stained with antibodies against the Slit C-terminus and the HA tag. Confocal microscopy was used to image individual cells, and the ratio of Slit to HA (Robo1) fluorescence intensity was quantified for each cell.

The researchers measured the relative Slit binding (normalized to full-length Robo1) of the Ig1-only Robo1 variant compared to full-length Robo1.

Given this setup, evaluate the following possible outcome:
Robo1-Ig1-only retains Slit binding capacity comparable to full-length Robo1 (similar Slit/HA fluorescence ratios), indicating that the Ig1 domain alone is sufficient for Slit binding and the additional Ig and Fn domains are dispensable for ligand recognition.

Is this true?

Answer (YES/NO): YES